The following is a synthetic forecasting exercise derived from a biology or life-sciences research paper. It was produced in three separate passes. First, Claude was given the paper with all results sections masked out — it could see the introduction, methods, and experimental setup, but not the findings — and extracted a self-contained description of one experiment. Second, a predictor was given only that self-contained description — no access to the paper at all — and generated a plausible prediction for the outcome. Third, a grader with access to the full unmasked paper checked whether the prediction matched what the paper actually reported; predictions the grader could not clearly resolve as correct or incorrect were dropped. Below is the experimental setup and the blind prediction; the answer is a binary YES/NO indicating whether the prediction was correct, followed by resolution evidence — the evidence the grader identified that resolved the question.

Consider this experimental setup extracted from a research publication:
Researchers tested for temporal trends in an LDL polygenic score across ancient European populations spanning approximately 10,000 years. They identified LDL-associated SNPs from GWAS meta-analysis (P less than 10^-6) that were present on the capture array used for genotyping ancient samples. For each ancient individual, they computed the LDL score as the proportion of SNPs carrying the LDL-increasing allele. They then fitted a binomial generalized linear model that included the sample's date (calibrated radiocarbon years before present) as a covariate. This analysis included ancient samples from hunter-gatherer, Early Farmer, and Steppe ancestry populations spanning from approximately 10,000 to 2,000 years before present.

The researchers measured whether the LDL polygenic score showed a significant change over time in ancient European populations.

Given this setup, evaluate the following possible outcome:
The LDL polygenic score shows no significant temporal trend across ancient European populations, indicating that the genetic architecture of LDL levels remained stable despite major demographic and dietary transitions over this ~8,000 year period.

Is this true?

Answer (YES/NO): YES